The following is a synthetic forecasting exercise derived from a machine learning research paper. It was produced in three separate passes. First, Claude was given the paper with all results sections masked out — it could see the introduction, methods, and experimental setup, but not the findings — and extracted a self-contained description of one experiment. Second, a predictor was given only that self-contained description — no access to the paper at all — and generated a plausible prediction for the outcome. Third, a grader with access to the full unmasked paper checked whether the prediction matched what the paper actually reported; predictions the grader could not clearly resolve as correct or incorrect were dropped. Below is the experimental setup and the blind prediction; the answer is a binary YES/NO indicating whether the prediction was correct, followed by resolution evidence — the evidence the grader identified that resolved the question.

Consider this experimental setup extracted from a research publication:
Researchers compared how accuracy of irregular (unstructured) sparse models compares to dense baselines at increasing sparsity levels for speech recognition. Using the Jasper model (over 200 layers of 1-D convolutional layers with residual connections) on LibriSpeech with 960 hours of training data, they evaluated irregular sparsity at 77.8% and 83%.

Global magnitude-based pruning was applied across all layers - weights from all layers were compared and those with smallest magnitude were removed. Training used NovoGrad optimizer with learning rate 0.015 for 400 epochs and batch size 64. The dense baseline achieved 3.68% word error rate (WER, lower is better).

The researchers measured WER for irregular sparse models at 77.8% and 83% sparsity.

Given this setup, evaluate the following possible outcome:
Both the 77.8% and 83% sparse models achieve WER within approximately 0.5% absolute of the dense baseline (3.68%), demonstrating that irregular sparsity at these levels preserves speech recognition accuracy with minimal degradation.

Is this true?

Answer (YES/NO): YES